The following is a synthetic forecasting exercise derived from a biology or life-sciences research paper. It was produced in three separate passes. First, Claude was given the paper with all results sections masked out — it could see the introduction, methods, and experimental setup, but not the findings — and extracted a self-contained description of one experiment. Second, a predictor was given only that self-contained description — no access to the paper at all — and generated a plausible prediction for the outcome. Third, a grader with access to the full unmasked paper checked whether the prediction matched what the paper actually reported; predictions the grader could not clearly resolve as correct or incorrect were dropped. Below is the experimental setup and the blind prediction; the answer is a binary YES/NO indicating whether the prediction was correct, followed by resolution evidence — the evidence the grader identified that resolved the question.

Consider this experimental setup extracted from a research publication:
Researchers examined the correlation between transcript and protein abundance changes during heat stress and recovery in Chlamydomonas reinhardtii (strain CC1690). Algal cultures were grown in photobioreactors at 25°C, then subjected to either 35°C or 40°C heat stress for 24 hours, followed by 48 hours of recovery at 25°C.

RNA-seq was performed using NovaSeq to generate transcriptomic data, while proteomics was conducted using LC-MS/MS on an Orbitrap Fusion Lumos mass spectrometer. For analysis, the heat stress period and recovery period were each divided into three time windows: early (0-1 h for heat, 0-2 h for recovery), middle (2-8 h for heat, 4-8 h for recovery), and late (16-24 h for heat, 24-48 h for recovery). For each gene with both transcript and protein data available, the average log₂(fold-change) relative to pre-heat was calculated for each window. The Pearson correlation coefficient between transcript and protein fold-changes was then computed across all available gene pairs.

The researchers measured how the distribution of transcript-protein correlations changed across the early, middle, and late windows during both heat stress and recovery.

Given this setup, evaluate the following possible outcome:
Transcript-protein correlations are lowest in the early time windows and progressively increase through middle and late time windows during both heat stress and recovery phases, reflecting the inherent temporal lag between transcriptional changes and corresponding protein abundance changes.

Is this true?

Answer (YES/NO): NO